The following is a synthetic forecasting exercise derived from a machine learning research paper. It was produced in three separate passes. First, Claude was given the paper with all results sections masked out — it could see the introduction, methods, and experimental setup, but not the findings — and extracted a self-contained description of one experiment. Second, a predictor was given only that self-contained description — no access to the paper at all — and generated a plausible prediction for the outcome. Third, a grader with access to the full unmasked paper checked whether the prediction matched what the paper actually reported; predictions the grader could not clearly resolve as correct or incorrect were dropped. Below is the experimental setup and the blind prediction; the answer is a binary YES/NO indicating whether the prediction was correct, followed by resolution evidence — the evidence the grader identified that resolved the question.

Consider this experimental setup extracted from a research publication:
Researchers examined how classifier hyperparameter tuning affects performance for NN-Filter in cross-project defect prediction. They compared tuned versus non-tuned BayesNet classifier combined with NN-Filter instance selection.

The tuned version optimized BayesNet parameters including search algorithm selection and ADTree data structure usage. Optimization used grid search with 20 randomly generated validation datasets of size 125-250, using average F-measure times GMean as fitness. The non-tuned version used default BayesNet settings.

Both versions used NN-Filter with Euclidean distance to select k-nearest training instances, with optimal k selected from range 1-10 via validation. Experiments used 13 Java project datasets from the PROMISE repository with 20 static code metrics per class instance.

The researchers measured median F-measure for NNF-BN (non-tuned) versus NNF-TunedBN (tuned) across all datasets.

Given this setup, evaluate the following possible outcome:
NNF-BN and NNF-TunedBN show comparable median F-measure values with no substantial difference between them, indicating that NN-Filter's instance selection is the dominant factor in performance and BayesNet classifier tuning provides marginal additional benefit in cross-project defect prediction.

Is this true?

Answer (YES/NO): NO